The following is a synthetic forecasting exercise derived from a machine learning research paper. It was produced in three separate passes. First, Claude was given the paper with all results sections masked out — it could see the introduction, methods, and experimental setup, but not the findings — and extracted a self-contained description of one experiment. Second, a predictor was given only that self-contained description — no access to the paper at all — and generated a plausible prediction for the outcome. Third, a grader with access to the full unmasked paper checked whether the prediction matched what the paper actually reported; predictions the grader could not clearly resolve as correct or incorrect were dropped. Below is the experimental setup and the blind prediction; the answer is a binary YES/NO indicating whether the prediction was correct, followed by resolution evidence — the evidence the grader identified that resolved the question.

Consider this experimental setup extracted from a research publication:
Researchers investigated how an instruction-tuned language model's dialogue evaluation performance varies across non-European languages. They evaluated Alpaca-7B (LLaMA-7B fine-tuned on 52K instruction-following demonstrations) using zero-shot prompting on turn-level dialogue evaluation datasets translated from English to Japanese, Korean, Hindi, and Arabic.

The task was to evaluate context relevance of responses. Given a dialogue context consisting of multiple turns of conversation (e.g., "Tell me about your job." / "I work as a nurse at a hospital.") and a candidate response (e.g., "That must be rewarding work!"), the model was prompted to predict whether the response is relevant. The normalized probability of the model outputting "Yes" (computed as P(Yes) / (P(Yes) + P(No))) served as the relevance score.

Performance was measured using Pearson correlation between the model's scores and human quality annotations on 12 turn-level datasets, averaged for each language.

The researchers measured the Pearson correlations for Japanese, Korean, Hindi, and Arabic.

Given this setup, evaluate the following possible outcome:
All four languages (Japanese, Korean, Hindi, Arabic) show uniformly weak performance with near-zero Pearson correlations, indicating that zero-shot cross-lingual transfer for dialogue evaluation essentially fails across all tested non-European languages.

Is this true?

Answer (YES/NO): NO